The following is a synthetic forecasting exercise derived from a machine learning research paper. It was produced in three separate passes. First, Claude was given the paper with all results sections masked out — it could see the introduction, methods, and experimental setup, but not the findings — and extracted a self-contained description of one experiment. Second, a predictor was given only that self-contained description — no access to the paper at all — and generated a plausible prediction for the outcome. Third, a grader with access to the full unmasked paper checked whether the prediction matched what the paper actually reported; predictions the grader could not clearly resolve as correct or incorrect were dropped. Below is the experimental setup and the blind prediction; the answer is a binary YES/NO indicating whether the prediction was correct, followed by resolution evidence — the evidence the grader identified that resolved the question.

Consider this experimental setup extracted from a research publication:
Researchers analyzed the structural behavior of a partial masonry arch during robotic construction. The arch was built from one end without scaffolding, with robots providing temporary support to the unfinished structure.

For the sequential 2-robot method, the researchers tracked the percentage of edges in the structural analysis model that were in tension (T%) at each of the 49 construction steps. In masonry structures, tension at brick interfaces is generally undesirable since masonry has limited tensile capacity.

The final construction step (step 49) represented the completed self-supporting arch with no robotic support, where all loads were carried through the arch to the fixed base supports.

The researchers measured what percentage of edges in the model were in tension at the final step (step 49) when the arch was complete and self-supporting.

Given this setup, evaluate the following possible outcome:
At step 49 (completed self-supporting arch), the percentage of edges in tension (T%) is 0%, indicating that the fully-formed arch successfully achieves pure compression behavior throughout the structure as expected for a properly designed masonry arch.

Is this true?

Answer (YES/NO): NO